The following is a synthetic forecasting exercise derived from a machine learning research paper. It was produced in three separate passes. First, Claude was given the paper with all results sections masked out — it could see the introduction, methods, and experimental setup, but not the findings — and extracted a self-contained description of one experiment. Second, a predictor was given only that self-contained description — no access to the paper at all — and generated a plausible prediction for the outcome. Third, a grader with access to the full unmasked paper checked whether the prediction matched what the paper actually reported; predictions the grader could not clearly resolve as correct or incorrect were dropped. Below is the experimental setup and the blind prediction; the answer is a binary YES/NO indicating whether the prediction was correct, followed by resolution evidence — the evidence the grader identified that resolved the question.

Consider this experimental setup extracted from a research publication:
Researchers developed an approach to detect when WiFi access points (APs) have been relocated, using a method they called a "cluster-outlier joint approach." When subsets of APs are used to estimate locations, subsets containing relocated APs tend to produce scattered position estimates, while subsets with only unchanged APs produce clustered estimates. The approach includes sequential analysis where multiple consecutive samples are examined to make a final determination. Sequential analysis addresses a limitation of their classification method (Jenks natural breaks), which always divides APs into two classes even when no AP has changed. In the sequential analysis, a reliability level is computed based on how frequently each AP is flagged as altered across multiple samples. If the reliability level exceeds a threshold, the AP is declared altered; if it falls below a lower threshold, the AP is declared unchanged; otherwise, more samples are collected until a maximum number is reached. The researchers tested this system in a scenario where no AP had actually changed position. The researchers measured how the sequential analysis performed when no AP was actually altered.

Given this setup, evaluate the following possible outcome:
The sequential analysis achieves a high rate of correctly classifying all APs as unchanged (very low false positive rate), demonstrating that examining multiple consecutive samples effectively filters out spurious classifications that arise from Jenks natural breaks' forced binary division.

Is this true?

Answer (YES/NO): YES